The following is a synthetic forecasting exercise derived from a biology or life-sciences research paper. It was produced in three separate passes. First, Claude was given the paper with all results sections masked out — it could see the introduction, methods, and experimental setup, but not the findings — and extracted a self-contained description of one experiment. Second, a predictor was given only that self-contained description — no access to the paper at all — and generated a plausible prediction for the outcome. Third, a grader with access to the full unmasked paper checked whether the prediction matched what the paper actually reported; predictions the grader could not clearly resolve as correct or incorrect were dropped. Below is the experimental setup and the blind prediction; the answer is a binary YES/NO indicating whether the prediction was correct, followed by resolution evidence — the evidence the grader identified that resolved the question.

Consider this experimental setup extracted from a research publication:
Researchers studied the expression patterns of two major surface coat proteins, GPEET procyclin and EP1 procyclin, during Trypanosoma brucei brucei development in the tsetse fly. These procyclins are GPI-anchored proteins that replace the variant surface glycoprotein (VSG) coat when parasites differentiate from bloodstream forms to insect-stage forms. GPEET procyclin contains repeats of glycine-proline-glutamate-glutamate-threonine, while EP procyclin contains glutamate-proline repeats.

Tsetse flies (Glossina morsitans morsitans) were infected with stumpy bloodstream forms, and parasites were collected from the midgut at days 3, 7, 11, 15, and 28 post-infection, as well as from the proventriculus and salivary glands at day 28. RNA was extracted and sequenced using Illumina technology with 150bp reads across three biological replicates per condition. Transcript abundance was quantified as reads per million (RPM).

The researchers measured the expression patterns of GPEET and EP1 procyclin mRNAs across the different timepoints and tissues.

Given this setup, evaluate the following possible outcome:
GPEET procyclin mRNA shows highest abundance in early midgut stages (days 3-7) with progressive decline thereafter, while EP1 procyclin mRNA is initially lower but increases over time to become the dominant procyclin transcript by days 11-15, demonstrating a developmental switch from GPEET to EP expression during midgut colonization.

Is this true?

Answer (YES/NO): NO